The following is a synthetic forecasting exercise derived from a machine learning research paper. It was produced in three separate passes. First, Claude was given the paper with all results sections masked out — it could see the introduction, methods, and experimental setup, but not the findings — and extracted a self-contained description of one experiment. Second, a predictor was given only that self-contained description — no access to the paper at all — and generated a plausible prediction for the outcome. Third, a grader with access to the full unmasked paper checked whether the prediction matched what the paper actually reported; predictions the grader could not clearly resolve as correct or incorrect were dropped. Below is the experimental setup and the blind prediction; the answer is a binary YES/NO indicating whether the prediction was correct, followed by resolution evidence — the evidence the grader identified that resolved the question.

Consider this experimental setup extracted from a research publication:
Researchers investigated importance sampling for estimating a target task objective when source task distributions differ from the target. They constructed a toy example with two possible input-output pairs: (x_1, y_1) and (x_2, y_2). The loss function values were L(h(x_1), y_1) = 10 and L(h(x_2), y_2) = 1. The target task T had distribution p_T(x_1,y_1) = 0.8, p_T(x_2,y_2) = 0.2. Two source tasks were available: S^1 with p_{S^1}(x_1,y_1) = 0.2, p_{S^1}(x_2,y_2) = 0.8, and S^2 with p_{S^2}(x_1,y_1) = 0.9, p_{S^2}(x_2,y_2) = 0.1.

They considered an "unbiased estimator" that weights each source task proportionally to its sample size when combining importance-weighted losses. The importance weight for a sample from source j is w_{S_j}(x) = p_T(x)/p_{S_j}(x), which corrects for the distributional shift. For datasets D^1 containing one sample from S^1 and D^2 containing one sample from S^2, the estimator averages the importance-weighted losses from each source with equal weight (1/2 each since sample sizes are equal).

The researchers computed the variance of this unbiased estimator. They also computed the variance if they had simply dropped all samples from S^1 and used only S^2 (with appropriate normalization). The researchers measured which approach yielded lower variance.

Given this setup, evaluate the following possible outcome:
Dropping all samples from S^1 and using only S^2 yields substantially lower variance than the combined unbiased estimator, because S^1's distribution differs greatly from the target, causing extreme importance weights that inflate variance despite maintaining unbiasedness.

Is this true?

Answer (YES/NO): YES